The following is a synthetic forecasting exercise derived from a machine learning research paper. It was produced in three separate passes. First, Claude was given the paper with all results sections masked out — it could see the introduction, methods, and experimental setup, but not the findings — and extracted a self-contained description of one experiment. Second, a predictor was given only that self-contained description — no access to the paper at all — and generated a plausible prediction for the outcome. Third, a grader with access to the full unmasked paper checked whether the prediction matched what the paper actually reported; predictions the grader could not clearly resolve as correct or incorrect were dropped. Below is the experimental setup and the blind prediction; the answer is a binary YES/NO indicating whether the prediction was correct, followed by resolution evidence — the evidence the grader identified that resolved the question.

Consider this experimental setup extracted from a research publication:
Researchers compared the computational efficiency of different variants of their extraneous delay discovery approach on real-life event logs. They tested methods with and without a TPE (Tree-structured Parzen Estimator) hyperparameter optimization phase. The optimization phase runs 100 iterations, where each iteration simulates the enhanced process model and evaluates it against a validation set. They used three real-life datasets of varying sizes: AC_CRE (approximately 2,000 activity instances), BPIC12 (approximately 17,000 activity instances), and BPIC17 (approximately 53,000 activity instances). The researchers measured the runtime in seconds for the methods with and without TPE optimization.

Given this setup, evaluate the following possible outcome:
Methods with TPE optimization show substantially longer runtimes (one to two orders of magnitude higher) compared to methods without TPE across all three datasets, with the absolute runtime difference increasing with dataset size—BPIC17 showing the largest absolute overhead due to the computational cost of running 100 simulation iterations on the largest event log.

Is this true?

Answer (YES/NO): YES